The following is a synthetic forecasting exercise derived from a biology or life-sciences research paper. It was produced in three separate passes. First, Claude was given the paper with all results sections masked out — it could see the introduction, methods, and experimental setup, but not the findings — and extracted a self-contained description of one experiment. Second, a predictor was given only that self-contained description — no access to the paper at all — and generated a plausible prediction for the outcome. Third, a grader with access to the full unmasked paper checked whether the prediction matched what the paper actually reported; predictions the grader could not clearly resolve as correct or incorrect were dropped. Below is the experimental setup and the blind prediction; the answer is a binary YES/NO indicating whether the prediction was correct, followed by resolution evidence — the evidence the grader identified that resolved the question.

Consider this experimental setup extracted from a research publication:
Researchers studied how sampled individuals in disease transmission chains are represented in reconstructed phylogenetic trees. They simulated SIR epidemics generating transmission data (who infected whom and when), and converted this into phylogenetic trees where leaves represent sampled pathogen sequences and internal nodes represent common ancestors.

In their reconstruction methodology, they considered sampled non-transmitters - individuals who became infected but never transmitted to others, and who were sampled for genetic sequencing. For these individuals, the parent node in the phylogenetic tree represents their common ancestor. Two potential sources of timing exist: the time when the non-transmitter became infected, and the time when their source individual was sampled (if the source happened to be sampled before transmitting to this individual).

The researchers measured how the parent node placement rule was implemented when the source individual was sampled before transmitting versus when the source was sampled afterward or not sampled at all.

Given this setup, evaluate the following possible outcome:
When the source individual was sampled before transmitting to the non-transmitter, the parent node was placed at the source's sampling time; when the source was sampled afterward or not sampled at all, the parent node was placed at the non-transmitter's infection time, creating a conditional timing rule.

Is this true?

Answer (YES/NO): YES